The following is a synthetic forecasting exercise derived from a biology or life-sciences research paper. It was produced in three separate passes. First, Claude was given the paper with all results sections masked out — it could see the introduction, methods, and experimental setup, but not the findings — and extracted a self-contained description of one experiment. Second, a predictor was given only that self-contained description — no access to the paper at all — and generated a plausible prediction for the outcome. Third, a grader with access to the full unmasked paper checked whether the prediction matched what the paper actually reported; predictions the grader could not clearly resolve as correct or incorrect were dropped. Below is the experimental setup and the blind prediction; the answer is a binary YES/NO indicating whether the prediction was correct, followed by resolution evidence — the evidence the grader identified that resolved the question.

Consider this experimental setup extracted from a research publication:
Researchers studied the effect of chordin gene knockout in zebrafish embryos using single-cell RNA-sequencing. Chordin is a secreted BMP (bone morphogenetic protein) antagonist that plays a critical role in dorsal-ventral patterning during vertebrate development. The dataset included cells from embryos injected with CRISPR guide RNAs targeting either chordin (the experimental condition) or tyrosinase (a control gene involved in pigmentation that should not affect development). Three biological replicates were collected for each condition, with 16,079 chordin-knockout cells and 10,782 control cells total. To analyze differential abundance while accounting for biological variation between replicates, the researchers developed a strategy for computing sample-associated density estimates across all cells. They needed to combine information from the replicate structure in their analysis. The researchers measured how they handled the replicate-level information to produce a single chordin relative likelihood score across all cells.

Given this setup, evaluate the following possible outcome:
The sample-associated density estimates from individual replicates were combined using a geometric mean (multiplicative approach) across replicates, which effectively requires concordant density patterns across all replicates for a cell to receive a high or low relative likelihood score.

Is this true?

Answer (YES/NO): NO